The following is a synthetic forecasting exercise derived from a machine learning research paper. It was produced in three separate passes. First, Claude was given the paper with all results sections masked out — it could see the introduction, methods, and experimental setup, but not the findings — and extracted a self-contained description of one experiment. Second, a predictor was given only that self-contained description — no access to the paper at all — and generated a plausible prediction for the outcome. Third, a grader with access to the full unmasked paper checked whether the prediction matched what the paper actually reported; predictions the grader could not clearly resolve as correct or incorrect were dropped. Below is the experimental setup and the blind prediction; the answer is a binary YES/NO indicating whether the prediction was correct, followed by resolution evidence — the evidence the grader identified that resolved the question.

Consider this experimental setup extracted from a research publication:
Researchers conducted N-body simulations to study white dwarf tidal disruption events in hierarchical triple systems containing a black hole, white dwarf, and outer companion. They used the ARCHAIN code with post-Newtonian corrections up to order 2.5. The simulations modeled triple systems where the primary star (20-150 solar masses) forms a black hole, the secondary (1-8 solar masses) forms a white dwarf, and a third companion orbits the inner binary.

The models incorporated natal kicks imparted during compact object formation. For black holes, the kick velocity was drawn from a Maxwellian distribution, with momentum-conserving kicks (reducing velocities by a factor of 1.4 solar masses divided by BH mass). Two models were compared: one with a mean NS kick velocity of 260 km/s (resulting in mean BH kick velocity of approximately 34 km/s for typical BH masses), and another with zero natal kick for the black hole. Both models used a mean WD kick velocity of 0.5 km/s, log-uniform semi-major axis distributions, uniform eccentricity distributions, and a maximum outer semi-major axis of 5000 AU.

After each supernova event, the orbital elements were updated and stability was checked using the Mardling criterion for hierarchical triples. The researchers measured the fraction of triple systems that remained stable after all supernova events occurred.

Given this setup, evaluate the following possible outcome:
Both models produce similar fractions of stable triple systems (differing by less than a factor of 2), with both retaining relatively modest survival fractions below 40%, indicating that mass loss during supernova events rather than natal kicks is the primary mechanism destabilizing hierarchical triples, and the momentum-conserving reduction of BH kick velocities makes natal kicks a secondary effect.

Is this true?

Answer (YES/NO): NO